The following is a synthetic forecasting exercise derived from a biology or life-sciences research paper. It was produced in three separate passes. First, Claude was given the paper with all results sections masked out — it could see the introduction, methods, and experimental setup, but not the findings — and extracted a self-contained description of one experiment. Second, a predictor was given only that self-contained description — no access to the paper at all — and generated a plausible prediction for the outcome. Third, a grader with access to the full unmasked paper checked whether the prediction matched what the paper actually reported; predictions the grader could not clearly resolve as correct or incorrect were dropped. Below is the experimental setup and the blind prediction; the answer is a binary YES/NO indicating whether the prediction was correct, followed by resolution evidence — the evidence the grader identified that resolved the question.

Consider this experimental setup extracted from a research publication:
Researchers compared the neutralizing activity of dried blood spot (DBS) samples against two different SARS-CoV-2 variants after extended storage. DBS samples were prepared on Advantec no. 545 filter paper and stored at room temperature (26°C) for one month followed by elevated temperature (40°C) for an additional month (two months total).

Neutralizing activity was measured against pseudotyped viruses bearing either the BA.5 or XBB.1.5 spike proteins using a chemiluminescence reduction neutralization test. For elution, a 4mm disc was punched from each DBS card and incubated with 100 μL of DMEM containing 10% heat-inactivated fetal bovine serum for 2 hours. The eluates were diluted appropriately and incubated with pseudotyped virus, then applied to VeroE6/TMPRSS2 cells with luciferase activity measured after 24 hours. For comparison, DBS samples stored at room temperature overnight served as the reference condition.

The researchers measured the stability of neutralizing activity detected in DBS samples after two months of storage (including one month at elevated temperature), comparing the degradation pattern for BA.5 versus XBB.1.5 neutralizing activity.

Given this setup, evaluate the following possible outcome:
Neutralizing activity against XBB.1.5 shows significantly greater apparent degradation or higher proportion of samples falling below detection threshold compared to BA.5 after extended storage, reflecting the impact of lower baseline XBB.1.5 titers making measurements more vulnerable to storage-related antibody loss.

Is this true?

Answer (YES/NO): NO